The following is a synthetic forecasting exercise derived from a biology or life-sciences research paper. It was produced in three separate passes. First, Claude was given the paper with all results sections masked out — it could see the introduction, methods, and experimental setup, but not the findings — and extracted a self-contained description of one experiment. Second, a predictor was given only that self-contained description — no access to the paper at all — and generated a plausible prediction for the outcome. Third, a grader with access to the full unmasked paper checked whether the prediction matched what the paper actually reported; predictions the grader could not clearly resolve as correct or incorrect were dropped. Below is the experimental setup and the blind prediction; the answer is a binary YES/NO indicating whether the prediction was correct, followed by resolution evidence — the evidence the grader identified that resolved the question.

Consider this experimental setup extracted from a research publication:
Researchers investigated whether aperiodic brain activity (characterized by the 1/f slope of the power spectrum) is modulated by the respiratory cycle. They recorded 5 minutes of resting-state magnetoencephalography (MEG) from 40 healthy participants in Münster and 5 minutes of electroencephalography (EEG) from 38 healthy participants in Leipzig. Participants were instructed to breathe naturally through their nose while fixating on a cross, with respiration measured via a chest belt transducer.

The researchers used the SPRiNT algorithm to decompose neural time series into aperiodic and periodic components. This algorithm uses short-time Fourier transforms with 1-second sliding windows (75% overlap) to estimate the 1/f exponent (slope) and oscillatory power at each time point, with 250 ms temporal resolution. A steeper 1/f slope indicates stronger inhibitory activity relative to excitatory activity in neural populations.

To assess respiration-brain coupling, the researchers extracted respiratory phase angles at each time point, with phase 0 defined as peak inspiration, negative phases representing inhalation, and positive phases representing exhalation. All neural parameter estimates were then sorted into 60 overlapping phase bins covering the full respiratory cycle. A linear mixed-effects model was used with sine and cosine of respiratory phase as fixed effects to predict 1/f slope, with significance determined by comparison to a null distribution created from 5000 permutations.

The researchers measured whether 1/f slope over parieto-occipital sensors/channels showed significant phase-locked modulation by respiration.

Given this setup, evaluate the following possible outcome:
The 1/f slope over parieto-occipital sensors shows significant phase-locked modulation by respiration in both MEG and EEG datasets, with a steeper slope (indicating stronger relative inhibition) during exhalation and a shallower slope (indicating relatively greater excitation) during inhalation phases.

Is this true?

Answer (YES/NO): NO